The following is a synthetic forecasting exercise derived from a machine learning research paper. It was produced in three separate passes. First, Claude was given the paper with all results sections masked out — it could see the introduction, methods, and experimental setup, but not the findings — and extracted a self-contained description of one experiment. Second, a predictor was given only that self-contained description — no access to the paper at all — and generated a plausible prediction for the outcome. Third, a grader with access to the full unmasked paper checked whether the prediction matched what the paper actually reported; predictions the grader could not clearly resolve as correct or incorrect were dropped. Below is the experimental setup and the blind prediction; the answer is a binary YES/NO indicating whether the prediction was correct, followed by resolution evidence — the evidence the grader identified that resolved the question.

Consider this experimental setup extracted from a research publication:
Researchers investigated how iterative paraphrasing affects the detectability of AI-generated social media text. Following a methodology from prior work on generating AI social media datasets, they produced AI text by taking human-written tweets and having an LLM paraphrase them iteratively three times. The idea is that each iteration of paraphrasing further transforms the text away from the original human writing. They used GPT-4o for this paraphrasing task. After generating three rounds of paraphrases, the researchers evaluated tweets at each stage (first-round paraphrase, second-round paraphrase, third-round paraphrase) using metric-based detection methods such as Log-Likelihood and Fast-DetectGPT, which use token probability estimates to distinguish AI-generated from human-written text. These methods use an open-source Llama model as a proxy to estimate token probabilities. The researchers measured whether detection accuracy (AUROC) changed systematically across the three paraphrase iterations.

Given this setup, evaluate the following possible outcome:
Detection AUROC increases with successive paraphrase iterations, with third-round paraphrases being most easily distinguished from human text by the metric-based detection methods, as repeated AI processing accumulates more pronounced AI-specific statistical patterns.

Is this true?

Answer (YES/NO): NO